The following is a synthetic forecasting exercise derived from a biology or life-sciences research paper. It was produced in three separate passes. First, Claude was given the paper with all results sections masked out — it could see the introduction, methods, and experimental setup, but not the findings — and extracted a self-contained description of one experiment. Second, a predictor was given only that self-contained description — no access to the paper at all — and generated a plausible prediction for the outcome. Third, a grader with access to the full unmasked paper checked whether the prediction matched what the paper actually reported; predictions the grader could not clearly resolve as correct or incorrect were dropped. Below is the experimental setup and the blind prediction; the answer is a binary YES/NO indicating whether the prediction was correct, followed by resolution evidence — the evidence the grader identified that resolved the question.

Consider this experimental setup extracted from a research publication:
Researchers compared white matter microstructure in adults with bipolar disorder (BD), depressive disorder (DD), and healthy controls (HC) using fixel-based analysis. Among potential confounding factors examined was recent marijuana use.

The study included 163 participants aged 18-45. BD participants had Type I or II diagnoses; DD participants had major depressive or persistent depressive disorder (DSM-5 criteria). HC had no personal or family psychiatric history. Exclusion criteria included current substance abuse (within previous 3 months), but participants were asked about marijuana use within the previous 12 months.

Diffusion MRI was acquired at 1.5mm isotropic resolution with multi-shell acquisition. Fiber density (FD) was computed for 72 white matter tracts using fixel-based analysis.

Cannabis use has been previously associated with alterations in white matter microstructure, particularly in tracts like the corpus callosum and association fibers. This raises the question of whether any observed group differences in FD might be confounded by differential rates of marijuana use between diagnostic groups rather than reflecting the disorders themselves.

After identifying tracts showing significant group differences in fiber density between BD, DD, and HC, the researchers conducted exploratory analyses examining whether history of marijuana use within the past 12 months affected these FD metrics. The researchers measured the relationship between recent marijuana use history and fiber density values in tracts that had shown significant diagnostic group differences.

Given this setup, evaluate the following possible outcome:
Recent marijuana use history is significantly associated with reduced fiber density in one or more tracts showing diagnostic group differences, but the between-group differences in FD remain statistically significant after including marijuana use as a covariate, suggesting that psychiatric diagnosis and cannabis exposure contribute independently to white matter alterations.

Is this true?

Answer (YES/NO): NO